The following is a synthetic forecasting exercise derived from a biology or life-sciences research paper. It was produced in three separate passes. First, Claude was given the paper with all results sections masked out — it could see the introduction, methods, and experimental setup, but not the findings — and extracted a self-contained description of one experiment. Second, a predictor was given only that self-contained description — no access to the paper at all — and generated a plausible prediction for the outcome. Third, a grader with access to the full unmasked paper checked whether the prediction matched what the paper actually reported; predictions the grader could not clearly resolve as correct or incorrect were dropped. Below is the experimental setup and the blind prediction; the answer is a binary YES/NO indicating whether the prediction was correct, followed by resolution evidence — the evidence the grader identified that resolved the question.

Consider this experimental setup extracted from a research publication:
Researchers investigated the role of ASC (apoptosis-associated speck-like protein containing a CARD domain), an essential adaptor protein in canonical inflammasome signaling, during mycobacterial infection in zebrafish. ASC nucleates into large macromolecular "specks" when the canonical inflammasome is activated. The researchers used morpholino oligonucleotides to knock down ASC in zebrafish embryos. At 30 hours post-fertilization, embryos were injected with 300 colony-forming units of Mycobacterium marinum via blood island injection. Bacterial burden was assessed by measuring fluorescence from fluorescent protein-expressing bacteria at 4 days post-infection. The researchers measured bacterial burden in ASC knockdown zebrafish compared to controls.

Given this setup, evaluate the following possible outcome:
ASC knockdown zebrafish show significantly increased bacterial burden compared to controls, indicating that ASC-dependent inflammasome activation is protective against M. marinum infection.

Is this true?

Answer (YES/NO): YES